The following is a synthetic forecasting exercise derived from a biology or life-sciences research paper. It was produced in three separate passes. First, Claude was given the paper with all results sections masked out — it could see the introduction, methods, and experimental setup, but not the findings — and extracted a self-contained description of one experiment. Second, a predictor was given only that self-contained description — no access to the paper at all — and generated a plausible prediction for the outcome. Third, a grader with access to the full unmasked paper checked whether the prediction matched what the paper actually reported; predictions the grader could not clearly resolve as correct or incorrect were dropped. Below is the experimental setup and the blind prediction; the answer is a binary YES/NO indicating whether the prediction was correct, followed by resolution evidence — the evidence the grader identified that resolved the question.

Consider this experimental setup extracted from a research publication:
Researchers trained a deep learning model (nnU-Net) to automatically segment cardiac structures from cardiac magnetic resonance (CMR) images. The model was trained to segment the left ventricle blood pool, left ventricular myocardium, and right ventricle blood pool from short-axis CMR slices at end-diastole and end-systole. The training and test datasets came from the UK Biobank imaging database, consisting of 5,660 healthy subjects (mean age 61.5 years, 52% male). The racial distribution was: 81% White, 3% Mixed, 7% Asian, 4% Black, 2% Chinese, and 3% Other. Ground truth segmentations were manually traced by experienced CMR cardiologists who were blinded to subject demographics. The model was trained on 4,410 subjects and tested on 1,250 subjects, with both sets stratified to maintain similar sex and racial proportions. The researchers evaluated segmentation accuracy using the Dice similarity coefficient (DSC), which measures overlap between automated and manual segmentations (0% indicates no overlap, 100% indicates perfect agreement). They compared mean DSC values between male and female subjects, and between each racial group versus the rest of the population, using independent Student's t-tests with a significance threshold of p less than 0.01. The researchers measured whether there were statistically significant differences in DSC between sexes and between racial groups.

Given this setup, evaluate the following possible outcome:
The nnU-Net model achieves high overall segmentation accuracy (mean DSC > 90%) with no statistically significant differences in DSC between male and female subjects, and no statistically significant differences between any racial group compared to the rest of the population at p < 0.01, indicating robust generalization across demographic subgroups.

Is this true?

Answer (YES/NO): NO